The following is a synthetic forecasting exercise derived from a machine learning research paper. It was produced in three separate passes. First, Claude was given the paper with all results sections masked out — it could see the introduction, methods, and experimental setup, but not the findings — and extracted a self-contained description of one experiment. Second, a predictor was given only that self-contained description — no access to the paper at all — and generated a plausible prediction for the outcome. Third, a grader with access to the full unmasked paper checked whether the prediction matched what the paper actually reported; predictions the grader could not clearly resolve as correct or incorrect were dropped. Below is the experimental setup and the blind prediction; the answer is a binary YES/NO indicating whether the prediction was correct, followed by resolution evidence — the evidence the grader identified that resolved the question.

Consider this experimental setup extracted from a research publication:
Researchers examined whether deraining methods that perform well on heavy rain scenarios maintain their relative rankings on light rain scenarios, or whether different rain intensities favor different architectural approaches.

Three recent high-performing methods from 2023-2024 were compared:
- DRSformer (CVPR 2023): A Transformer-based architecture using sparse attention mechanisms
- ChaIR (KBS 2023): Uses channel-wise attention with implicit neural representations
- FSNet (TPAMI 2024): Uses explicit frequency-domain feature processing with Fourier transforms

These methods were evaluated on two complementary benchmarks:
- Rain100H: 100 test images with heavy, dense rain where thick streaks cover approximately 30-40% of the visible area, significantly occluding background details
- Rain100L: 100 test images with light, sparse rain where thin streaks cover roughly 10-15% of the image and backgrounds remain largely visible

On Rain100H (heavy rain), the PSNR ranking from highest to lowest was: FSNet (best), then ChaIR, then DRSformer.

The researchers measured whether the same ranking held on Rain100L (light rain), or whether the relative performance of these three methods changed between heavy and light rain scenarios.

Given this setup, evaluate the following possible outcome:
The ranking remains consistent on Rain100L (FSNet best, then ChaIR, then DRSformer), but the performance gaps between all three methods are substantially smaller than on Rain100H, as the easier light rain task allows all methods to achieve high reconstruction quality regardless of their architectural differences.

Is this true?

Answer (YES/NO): NO